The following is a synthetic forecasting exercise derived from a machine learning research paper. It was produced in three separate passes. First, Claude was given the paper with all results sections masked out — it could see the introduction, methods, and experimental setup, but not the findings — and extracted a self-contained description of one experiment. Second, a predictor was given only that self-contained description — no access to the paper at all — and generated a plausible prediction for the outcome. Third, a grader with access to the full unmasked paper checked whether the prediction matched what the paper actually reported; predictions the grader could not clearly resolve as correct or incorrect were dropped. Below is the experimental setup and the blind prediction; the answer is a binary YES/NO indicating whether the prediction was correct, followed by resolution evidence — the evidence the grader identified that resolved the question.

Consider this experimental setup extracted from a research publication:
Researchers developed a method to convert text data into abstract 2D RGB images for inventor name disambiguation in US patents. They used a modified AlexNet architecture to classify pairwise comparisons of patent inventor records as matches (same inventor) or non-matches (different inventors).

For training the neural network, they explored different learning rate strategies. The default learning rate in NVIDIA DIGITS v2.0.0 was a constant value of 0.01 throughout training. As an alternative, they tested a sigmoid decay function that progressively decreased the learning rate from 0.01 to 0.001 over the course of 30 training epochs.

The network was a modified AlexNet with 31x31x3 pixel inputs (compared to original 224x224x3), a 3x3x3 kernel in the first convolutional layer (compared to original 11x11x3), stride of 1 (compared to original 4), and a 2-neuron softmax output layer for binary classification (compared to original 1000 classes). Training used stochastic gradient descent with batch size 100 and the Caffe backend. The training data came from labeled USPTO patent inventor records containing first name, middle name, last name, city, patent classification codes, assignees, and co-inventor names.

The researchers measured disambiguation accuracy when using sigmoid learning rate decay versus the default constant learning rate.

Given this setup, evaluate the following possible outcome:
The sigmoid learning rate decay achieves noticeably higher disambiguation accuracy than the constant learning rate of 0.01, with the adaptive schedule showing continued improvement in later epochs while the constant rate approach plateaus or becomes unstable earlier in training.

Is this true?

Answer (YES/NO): NO